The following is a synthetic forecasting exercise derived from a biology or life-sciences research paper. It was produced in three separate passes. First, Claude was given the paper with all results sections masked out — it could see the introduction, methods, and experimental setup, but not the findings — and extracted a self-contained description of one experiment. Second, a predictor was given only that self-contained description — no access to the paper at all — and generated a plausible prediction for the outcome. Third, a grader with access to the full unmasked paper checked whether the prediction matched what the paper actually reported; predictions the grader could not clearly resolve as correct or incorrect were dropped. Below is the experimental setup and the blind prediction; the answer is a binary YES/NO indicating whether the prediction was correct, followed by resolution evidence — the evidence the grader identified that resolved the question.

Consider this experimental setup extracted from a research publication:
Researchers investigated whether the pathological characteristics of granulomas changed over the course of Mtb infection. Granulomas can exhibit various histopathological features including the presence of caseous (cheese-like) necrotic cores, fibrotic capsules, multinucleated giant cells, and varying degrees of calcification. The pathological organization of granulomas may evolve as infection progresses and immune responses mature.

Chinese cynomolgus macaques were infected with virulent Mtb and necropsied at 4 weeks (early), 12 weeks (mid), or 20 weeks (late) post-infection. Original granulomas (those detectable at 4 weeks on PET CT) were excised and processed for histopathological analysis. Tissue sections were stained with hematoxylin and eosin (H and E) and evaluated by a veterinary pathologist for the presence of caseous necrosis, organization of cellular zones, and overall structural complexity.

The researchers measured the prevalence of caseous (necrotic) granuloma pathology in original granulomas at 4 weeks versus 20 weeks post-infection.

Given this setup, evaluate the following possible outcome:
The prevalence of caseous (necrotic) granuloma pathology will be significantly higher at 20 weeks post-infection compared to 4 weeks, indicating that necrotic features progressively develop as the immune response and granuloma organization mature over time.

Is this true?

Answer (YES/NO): NO